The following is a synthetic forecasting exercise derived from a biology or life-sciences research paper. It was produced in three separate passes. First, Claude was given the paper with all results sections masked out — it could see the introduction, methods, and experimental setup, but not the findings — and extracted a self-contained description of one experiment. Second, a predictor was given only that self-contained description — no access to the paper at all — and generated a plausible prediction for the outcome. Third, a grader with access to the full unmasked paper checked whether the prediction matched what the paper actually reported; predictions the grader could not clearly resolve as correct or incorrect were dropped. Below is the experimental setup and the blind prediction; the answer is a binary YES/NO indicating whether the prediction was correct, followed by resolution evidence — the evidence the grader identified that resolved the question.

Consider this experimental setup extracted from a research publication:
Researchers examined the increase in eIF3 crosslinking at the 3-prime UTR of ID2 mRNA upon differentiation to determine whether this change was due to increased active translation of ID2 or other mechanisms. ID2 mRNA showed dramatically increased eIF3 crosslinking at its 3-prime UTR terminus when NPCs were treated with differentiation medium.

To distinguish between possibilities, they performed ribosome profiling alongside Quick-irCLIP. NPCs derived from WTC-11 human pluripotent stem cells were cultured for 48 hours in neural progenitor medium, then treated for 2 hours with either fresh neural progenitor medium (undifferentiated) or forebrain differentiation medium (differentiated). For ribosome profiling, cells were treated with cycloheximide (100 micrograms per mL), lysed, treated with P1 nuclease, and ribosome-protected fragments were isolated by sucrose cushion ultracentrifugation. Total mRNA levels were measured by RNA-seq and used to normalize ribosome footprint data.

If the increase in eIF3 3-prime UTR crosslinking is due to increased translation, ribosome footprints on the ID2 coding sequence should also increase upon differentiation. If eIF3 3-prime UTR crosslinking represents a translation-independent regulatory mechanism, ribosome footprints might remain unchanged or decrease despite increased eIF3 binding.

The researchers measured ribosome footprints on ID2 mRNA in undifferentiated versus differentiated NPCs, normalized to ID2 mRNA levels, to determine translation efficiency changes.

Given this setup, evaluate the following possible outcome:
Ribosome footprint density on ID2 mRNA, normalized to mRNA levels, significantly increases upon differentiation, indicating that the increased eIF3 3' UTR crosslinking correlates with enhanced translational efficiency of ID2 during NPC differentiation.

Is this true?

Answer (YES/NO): NO